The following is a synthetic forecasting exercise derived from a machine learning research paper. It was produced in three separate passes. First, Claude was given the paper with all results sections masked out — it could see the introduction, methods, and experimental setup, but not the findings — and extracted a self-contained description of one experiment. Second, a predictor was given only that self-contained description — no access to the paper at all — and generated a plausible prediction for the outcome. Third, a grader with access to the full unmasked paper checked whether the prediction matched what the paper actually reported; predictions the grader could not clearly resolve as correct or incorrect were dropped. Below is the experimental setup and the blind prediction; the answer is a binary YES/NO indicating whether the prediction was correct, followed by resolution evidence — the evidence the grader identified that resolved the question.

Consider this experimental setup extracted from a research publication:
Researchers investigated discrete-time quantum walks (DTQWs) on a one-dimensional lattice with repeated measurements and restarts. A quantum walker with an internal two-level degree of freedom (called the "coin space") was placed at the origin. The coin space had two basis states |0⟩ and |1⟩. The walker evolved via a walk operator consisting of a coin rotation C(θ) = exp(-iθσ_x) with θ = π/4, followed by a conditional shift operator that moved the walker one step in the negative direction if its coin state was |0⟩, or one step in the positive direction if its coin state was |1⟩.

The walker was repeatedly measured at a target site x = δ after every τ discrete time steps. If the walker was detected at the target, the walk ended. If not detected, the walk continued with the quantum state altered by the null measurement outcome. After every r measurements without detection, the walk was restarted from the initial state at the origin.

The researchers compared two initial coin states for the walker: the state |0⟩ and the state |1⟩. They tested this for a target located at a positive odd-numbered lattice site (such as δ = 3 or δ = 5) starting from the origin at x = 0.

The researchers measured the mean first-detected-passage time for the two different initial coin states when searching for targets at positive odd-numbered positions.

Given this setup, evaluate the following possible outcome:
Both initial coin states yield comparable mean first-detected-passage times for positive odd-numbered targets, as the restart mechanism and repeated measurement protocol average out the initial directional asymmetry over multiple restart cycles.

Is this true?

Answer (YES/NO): NO